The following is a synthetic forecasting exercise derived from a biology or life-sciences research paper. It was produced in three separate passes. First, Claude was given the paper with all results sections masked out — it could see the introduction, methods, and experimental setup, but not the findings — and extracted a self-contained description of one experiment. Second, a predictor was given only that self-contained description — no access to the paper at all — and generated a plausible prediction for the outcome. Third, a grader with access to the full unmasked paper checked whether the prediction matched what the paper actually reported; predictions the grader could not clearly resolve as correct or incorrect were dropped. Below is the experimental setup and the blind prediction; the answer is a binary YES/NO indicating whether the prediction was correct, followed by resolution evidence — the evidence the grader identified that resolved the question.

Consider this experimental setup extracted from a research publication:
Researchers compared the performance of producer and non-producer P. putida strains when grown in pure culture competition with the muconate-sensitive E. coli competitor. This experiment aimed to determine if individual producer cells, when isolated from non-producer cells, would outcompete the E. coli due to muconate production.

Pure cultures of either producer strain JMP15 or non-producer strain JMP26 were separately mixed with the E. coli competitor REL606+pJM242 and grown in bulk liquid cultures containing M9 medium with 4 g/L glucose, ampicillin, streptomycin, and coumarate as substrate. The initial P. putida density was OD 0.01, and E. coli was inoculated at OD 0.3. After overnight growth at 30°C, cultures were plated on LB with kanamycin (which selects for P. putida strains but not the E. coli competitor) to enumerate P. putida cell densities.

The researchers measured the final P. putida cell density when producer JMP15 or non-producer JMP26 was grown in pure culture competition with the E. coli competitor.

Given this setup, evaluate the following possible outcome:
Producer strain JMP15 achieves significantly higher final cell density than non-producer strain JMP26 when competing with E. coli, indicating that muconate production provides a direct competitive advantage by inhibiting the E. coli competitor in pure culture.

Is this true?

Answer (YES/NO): YES